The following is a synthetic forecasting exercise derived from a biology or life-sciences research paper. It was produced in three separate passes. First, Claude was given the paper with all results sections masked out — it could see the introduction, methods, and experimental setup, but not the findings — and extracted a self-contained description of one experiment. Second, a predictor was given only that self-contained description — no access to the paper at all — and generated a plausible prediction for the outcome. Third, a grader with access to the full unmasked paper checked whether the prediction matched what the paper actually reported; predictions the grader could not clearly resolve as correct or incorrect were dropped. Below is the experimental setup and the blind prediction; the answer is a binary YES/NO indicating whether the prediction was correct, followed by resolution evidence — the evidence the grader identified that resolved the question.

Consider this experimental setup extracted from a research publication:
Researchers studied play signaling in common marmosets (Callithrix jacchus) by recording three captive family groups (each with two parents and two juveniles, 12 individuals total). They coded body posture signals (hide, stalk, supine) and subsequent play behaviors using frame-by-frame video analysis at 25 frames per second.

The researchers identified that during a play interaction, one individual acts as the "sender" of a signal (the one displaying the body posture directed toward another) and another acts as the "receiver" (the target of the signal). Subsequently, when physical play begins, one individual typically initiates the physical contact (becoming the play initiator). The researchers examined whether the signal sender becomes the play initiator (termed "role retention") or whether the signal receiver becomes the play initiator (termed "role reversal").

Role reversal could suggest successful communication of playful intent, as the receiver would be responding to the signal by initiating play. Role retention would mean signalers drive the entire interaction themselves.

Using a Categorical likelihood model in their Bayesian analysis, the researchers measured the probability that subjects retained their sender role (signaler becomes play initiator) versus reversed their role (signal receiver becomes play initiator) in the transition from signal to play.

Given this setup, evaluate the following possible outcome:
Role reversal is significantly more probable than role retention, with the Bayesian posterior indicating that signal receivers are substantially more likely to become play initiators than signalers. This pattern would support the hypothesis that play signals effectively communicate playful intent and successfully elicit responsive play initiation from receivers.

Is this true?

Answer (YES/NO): NO